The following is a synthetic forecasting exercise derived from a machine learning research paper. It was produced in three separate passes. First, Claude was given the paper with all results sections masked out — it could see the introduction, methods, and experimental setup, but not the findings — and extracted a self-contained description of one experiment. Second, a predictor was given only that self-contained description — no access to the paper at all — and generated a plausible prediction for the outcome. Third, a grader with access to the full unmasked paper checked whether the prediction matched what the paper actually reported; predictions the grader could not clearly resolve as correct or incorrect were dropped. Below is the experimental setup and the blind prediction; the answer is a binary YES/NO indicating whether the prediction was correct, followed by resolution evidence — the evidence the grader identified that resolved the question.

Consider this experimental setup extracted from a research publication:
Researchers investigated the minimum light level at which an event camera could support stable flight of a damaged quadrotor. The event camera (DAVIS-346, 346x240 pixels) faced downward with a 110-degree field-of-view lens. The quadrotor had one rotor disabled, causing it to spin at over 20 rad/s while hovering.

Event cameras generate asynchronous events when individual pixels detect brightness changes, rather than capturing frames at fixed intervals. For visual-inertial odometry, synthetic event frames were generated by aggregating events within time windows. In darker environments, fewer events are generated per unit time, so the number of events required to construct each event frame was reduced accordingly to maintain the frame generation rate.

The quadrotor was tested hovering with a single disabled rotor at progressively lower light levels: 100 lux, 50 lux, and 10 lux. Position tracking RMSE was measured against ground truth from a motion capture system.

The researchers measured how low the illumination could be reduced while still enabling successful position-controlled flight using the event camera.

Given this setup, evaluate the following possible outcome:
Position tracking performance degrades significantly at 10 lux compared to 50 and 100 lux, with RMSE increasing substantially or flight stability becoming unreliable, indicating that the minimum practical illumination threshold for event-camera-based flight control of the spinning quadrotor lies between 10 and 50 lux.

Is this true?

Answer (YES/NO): NO